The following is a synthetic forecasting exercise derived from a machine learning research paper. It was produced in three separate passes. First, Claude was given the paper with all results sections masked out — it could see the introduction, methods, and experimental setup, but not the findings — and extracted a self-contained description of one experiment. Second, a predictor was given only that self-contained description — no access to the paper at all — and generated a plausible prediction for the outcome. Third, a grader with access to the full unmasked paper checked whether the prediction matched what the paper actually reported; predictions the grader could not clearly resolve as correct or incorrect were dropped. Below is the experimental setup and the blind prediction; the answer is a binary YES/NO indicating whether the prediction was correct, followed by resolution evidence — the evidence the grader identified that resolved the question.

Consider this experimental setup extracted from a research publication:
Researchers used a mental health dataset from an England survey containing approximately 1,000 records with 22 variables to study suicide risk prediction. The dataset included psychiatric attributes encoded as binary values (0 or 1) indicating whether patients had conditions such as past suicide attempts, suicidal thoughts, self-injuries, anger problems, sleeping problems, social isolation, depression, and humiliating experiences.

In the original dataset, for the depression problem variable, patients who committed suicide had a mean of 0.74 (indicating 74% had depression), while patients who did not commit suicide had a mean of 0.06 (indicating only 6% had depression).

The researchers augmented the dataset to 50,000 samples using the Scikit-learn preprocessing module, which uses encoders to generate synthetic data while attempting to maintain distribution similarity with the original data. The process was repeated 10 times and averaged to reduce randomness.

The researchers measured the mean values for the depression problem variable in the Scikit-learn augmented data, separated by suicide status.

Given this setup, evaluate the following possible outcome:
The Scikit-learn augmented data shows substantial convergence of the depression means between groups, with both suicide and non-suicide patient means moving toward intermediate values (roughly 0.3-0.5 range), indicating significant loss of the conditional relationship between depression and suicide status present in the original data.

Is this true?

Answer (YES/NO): NO